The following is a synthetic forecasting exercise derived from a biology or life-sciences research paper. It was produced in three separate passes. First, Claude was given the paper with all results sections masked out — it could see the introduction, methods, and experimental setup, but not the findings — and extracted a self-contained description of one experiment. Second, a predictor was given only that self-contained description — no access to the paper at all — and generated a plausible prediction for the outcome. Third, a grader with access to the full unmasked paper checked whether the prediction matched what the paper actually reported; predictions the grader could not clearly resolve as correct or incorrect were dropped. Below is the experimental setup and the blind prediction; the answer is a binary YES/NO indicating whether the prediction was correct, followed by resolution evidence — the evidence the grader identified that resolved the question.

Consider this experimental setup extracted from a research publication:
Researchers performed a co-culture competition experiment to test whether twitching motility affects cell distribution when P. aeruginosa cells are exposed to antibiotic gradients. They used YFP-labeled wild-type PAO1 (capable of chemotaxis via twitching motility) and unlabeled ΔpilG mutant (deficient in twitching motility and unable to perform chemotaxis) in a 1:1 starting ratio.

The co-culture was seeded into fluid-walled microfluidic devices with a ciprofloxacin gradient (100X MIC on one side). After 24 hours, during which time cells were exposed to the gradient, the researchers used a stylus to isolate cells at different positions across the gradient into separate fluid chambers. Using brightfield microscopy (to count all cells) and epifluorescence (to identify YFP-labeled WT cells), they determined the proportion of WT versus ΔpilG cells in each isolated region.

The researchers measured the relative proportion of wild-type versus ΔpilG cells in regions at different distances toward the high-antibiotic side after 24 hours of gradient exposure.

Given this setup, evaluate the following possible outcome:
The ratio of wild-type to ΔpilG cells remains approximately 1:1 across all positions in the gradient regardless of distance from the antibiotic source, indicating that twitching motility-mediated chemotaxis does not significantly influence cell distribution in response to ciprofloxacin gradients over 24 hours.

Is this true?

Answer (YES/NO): NO